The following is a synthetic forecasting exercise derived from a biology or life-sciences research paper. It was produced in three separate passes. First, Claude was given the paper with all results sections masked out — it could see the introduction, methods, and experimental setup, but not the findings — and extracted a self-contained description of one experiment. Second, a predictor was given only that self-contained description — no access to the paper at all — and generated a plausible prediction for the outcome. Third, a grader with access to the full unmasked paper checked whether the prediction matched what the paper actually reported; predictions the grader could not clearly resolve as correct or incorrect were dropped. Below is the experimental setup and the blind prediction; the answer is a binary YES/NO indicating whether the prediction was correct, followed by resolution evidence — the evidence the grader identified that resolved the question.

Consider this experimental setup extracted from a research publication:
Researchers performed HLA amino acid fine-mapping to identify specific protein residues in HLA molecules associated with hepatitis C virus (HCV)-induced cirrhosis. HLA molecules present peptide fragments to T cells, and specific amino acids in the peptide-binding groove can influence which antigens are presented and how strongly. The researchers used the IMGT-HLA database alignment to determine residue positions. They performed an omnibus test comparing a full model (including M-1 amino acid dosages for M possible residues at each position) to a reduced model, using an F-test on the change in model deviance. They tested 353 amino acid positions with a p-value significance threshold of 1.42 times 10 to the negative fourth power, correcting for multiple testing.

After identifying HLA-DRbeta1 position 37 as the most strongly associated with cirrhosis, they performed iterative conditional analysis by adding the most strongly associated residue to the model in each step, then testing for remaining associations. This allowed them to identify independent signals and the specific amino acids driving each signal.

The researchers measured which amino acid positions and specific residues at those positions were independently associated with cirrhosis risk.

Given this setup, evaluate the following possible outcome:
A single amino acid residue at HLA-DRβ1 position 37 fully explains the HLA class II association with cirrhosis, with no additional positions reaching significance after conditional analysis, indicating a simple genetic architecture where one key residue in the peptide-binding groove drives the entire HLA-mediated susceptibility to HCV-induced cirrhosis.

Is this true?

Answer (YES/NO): NO